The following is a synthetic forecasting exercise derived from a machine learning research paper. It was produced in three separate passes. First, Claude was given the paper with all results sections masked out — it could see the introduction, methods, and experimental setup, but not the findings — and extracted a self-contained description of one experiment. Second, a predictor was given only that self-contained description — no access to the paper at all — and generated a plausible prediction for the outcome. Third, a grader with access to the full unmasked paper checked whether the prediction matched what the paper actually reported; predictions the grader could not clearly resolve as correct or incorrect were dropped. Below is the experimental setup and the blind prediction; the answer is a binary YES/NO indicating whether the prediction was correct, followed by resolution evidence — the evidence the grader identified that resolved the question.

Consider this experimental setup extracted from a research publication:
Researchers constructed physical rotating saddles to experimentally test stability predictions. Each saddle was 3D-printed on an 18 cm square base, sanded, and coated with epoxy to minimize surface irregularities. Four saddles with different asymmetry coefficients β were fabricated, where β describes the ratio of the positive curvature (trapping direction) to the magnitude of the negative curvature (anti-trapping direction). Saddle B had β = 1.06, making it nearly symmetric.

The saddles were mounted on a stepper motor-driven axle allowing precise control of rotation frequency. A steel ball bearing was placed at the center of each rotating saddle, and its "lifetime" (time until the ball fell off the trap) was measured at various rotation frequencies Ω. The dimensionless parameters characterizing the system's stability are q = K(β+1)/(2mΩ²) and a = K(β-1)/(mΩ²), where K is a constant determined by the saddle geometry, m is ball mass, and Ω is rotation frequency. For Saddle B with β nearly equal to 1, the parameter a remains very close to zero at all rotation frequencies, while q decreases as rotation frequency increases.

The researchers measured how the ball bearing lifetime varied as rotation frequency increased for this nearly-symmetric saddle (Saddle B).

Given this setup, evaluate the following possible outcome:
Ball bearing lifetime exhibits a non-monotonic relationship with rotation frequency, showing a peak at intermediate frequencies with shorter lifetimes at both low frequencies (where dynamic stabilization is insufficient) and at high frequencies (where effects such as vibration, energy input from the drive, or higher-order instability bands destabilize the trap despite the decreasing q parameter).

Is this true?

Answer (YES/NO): YES